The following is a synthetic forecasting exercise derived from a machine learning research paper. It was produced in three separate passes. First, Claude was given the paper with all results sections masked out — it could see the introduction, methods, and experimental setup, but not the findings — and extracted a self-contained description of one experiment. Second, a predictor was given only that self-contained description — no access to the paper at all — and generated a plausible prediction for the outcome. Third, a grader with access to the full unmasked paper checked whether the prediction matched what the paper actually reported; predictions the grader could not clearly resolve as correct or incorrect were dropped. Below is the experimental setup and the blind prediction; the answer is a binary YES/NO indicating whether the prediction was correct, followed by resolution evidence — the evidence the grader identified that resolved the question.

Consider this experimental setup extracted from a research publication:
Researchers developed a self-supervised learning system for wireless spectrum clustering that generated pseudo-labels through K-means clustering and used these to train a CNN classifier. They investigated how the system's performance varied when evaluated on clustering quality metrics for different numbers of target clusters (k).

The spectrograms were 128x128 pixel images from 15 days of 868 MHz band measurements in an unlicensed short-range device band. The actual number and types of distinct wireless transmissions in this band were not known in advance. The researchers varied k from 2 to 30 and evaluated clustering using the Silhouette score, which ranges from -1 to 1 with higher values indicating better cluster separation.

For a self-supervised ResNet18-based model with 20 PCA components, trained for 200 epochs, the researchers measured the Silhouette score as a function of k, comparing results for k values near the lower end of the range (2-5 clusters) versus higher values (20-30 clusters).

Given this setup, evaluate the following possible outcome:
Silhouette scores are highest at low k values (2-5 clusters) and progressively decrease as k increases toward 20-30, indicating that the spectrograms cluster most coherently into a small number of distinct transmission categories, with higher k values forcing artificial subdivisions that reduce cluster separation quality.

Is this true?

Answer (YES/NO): NO